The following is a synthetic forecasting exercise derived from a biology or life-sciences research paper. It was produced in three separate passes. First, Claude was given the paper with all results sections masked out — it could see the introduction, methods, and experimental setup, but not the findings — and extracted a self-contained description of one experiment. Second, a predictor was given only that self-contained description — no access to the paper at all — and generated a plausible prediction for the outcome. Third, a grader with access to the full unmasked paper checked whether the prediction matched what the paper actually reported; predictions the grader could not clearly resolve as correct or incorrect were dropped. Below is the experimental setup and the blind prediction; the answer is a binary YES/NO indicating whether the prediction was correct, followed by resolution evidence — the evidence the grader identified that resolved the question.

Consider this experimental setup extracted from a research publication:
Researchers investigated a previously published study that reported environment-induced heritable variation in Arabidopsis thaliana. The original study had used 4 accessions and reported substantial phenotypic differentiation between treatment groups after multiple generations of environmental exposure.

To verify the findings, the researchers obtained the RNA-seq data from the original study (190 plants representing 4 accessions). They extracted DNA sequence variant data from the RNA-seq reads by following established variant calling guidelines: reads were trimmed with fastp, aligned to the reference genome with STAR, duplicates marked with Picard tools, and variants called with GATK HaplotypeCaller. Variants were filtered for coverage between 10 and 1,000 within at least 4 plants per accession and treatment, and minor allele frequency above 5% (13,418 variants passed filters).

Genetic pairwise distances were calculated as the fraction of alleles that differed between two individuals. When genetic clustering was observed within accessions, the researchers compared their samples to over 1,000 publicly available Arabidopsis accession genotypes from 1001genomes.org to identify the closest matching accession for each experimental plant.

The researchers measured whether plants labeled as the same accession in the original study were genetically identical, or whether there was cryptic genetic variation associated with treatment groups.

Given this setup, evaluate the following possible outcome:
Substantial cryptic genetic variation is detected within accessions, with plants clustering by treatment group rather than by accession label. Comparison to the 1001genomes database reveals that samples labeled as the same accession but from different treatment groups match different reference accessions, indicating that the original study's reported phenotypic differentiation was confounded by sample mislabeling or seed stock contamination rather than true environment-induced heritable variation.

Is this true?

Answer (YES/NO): YES